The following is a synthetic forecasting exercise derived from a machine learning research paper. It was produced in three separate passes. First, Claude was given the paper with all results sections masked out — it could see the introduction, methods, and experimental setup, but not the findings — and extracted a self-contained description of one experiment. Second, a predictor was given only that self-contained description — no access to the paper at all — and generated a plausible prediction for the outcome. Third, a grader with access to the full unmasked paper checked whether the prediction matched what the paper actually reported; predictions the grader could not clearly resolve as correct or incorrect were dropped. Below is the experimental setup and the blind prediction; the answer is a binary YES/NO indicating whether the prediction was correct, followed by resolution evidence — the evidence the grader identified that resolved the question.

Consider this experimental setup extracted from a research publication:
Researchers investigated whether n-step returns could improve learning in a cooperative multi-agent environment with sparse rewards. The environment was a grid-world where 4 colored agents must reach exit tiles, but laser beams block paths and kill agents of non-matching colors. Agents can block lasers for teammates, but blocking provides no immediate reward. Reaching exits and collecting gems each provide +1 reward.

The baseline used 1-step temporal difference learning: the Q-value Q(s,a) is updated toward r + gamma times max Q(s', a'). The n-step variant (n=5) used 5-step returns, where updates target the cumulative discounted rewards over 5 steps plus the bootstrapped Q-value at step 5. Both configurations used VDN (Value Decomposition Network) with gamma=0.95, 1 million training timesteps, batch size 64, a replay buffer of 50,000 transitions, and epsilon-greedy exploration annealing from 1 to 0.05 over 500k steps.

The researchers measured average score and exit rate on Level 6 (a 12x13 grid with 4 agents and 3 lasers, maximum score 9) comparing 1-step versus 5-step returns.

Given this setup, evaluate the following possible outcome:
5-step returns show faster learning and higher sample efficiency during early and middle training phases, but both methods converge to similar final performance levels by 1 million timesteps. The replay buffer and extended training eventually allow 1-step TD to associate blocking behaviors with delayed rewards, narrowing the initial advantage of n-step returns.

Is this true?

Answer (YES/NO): NO